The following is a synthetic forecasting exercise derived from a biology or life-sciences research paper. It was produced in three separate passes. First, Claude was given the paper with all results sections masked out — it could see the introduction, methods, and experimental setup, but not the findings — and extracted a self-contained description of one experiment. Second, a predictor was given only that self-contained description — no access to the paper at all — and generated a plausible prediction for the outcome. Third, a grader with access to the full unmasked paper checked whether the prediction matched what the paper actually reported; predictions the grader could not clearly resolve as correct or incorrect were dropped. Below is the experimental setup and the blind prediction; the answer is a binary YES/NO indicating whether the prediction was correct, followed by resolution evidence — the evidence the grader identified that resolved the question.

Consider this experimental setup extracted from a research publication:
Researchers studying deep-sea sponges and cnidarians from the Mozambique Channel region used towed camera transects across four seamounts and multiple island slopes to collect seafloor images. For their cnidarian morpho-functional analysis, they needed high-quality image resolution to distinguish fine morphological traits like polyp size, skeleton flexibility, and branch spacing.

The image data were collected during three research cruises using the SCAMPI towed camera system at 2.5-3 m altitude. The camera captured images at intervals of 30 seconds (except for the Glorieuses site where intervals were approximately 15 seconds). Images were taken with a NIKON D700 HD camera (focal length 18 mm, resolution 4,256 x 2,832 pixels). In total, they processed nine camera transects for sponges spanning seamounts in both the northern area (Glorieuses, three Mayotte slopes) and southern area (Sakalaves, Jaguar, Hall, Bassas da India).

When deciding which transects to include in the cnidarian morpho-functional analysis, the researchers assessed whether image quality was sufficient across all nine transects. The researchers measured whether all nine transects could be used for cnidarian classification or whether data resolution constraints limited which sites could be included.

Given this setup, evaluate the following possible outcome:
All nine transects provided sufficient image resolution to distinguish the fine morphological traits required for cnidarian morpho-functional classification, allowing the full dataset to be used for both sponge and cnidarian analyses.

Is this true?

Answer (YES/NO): NO